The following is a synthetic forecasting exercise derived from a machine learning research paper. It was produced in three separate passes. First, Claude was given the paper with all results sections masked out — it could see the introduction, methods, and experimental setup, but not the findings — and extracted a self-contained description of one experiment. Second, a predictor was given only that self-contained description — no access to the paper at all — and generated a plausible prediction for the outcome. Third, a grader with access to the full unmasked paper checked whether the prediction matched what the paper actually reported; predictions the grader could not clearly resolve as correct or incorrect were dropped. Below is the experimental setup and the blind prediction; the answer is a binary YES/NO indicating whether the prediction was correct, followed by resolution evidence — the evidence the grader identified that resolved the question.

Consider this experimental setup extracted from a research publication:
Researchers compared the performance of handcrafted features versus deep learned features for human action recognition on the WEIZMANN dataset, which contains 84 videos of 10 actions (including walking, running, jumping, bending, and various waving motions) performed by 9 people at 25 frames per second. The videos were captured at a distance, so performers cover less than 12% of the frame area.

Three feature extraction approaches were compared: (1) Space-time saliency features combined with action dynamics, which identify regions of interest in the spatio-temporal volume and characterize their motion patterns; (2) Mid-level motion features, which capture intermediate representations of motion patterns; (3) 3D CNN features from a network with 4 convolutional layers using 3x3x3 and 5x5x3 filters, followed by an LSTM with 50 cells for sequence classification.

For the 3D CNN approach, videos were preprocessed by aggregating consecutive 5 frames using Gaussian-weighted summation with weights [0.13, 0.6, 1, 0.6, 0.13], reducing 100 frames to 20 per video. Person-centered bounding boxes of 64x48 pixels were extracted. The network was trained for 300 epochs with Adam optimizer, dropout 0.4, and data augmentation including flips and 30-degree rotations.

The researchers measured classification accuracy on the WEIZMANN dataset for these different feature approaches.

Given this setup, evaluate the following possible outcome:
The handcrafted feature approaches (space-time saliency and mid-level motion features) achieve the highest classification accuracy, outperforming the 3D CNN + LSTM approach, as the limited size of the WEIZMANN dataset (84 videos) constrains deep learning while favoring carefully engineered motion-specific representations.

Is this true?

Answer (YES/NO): YES